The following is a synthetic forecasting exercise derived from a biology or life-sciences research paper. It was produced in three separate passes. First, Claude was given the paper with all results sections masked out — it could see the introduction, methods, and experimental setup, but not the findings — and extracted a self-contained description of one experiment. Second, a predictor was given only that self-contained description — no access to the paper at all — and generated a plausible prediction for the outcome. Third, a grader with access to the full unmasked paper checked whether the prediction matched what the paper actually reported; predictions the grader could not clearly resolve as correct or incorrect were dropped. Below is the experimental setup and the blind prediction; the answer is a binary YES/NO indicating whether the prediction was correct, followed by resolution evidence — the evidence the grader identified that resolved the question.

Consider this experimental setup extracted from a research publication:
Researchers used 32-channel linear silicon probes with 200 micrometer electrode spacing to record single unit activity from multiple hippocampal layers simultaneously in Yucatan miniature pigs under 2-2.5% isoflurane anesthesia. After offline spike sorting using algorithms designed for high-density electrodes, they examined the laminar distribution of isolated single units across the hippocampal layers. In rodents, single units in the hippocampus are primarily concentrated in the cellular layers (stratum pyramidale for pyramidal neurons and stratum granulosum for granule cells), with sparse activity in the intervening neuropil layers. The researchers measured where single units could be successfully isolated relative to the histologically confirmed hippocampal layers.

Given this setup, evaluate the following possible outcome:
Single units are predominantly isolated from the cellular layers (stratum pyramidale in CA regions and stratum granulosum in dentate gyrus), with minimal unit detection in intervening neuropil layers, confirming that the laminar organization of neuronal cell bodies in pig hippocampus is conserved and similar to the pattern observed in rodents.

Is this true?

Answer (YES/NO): YES